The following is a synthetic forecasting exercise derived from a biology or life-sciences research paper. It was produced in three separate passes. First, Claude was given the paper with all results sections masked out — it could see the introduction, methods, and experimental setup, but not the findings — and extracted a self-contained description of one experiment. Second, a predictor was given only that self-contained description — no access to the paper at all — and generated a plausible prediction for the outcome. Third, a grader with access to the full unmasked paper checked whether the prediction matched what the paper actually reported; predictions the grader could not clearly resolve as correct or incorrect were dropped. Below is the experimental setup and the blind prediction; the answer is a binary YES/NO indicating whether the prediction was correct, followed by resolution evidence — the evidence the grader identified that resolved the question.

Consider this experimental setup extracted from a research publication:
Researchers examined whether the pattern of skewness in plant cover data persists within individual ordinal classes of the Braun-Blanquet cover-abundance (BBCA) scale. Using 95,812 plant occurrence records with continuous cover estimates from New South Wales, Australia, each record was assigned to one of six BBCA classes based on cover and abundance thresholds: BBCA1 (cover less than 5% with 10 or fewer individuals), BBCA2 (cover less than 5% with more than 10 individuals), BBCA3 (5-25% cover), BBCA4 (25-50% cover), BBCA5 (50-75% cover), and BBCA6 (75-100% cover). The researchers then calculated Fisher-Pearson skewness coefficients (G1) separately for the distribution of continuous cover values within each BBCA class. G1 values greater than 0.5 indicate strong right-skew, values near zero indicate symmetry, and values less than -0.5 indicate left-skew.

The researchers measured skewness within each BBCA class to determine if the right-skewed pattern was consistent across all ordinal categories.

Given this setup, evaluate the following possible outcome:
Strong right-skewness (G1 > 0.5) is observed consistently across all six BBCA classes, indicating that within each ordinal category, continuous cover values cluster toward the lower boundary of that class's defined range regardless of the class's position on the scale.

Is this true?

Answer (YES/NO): NO